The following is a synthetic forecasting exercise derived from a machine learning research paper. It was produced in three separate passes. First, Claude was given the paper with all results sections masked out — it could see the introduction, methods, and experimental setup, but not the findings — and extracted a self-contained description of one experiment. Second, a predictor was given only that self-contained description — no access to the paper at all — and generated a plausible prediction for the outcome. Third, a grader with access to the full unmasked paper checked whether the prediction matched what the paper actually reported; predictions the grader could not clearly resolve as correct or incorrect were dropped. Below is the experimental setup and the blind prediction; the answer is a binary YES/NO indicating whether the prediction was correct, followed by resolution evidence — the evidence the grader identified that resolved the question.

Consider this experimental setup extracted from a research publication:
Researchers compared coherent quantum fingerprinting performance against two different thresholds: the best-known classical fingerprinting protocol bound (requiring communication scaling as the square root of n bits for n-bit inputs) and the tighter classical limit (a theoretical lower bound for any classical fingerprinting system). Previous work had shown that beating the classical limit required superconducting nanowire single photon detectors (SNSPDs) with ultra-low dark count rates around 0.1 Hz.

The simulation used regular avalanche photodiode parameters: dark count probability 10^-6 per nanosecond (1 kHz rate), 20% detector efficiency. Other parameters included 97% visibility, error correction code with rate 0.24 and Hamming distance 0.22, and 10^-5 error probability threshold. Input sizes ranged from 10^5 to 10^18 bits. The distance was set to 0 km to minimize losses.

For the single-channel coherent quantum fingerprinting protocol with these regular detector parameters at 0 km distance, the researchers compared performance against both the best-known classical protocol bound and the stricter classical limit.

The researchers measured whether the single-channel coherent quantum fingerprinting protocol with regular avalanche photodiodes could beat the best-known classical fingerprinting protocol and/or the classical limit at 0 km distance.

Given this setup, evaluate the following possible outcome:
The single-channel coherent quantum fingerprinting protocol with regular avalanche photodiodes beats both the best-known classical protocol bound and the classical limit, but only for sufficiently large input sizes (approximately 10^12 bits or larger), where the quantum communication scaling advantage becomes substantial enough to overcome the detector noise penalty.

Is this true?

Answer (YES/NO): NO